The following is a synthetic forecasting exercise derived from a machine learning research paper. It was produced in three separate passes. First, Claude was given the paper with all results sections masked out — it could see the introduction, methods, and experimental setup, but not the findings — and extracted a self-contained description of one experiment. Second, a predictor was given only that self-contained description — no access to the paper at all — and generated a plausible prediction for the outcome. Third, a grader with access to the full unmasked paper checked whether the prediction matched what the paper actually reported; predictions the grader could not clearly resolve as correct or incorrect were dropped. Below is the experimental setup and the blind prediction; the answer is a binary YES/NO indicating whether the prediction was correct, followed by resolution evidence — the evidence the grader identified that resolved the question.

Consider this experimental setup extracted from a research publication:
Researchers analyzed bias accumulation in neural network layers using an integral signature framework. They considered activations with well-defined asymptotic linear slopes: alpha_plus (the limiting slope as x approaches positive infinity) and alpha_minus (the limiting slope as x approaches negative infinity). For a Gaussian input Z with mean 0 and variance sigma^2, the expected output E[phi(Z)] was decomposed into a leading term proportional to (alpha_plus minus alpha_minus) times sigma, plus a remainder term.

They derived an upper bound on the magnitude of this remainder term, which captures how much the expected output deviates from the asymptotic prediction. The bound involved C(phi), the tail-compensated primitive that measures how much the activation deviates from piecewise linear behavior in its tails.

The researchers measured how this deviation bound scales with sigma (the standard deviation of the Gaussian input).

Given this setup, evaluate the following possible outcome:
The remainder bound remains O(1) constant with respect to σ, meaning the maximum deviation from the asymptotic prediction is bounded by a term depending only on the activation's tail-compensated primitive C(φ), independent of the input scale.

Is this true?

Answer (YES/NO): NO